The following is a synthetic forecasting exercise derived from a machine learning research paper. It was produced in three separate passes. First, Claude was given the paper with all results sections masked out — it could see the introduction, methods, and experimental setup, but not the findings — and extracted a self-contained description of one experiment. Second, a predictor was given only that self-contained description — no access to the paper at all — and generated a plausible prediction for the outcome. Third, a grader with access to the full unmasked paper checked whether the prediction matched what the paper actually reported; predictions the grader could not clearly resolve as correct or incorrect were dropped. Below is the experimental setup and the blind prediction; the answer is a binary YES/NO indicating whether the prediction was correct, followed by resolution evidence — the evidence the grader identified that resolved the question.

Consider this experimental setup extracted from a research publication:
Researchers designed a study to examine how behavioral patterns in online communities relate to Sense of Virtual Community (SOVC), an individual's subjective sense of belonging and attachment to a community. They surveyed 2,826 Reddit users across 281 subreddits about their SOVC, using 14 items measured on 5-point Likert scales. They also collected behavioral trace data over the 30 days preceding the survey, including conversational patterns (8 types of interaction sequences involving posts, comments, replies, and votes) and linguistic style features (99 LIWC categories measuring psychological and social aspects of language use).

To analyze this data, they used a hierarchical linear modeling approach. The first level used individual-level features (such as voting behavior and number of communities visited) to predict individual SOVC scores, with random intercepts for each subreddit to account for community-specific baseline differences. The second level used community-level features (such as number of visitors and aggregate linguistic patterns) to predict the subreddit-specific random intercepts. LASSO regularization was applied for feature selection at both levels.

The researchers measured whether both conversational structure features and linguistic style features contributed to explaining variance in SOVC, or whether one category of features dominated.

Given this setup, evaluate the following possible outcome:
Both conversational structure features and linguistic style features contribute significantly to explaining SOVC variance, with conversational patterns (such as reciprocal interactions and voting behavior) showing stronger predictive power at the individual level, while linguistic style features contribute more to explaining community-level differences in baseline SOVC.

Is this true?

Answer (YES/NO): NO